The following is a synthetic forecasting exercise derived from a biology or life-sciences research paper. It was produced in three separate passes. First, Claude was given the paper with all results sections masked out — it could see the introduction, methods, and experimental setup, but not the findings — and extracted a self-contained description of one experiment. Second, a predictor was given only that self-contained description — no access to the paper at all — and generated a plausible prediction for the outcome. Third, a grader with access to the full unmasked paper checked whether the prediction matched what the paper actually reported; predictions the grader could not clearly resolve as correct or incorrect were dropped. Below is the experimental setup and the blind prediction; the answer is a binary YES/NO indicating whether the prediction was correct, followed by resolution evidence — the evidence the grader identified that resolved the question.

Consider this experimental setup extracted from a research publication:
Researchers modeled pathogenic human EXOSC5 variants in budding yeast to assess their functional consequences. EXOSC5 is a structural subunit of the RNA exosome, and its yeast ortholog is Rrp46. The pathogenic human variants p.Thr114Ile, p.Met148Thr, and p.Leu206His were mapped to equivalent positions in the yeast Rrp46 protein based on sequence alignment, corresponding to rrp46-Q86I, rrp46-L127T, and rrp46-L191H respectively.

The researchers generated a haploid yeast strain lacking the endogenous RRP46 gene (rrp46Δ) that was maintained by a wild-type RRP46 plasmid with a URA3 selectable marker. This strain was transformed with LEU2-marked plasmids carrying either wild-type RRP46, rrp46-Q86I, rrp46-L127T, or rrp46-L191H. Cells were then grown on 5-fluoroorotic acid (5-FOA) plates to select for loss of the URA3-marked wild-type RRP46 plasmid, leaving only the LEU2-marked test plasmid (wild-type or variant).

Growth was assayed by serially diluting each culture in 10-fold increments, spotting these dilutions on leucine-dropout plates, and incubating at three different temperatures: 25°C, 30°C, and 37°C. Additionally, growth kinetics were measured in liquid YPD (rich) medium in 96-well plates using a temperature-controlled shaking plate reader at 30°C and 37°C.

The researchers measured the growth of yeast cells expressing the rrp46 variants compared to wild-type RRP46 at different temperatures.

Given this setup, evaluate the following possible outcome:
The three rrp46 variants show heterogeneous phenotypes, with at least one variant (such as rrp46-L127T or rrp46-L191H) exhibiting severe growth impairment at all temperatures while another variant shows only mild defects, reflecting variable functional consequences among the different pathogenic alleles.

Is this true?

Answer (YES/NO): NO